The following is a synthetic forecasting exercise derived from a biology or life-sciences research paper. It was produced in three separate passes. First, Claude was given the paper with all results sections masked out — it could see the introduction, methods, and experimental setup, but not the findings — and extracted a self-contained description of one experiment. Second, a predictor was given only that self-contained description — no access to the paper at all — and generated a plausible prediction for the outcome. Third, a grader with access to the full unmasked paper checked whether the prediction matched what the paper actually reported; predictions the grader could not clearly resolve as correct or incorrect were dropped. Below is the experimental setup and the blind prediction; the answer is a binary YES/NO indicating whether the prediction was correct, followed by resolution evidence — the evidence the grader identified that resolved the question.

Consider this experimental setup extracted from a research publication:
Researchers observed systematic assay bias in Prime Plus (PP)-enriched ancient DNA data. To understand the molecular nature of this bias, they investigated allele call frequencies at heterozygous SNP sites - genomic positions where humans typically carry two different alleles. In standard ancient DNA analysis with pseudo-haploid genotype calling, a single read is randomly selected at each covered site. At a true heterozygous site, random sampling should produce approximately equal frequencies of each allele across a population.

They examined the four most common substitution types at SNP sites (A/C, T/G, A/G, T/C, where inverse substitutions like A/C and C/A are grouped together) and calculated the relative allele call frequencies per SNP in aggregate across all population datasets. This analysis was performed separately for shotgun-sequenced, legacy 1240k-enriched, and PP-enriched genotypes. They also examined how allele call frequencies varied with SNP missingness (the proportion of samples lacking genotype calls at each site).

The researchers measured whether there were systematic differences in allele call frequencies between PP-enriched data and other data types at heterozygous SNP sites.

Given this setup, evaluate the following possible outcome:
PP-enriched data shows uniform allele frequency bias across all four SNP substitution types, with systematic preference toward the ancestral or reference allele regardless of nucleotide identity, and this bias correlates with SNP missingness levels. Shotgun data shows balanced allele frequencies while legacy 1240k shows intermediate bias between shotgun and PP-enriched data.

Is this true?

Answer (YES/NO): NO